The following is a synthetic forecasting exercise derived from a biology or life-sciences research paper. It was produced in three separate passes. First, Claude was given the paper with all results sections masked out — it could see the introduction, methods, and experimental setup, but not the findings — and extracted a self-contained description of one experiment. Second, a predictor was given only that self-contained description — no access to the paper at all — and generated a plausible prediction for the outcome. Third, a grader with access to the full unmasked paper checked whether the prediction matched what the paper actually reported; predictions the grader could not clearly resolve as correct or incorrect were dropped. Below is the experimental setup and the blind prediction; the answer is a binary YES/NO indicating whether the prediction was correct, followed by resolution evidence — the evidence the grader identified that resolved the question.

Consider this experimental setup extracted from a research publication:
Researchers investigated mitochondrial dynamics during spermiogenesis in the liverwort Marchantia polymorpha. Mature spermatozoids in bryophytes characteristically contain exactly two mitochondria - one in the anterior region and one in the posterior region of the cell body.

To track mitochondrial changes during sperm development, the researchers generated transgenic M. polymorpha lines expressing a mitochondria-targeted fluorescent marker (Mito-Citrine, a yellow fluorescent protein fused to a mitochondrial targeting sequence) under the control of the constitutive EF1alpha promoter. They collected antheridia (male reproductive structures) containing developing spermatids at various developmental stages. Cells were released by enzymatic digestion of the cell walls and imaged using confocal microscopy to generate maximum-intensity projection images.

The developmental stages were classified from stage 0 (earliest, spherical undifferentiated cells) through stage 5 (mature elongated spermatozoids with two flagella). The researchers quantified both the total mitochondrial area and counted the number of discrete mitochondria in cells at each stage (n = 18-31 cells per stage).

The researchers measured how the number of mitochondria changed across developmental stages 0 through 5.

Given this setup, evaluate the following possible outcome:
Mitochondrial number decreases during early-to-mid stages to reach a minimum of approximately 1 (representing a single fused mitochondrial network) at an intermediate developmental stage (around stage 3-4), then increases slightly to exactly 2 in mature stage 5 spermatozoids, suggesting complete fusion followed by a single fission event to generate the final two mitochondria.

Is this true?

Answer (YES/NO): NO